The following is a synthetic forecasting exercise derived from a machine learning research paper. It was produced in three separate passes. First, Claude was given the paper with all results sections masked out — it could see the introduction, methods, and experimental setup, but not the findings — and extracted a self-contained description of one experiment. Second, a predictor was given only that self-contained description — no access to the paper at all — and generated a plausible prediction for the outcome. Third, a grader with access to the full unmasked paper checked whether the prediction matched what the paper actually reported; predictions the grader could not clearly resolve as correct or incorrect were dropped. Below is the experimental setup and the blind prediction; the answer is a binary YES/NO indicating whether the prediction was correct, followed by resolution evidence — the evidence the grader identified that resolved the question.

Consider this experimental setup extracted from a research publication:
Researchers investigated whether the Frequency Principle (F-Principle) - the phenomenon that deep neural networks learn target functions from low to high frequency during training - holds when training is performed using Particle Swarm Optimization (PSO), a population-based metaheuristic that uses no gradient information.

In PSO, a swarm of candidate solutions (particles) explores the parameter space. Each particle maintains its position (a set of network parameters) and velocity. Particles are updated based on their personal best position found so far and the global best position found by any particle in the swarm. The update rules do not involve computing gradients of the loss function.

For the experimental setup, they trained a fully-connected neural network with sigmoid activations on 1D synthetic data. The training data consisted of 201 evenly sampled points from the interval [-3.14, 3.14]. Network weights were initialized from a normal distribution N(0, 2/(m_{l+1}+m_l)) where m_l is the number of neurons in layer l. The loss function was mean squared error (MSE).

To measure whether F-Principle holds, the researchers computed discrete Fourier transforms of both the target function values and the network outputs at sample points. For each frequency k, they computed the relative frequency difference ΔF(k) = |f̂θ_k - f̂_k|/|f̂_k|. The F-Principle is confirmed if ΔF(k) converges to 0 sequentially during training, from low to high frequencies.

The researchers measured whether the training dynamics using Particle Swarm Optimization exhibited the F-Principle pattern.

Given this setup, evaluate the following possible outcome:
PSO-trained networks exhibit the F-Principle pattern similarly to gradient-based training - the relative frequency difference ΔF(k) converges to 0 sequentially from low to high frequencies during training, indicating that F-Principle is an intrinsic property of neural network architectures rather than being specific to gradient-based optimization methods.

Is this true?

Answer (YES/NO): YES